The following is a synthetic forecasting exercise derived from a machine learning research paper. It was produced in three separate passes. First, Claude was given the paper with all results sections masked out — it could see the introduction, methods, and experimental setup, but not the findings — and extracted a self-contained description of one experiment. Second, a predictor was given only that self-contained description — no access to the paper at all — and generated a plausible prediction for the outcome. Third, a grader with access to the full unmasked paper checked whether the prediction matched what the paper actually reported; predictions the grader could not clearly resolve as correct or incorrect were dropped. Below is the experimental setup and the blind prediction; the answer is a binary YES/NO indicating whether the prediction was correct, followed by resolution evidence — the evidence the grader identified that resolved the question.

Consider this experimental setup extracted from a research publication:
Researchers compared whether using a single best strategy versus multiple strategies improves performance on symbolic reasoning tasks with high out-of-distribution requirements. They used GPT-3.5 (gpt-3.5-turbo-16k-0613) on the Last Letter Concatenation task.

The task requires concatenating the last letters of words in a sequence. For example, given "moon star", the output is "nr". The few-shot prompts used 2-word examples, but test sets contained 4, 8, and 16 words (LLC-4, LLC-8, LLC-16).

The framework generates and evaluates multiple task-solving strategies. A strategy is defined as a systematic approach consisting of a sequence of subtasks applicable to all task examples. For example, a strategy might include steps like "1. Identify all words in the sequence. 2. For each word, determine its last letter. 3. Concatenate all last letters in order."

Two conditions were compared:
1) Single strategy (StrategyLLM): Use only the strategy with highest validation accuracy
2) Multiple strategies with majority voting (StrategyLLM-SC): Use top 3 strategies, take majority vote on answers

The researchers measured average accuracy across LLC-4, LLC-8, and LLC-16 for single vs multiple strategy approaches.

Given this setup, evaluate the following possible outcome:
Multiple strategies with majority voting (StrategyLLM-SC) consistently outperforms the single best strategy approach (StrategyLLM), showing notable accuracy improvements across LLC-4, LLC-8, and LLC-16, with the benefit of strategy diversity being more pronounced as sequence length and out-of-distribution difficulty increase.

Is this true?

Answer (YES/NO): NO